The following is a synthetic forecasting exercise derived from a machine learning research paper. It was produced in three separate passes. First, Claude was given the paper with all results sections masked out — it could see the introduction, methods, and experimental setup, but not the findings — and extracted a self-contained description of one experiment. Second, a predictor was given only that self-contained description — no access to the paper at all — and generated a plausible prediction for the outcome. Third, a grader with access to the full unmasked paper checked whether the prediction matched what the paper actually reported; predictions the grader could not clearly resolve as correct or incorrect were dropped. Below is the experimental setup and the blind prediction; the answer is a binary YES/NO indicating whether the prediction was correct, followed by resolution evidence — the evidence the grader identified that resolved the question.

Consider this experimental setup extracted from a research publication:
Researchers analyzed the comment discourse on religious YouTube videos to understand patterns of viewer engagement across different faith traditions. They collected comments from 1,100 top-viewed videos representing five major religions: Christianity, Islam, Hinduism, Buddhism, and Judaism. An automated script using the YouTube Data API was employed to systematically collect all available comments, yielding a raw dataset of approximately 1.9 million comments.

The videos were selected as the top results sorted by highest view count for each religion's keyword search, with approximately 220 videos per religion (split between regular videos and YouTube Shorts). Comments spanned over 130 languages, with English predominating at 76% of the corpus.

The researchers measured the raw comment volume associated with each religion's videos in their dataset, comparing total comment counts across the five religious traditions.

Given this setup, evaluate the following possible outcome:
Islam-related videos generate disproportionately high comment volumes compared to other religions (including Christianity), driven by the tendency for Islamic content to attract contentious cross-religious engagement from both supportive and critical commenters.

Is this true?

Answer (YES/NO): NO